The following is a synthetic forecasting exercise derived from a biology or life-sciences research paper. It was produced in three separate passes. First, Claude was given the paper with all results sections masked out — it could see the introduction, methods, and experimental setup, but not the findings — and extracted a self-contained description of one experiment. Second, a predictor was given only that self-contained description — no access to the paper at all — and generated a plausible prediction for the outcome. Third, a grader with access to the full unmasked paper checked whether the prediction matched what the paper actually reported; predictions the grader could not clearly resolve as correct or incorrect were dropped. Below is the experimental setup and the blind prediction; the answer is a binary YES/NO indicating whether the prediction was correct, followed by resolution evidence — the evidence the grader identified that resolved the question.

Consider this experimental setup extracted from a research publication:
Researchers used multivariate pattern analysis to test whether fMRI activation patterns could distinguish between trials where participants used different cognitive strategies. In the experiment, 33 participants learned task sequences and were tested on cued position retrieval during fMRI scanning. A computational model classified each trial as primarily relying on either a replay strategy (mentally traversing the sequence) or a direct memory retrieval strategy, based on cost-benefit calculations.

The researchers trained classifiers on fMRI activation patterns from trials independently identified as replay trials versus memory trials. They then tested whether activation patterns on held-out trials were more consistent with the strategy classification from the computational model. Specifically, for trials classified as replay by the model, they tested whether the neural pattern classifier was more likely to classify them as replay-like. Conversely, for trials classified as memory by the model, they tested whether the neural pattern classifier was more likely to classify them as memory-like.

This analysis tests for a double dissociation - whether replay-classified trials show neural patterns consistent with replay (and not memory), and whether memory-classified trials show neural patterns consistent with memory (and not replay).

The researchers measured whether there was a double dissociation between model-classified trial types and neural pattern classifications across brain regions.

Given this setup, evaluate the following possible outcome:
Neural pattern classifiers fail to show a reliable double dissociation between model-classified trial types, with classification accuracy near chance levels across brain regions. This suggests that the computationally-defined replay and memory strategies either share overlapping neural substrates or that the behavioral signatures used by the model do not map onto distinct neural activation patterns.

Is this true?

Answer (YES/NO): NO